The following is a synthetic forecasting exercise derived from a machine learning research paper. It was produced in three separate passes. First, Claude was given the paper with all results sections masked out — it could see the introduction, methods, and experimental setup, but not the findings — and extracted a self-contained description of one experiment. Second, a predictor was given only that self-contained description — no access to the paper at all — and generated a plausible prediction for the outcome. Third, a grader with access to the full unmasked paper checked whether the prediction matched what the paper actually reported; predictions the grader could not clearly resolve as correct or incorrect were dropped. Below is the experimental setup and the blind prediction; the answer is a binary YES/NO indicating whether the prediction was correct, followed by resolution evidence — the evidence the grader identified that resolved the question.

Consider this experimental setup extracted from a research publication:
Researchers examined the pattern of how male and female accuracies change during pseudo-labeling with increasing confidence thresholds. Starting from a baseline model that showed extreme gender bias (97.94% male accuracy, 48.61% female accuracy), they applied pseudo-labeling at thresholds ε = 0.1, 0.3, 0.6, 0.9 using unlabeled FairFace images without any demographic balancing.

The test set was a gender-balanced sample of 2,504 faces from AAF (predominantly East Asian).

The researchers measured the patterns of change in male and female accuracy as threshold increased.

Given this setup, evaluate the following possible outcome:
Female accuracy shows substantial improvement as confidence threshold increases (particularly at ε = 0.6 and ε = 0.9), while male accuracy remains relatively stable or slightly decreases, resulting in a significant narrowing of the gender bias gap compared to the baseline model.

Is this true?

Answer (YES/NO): YES